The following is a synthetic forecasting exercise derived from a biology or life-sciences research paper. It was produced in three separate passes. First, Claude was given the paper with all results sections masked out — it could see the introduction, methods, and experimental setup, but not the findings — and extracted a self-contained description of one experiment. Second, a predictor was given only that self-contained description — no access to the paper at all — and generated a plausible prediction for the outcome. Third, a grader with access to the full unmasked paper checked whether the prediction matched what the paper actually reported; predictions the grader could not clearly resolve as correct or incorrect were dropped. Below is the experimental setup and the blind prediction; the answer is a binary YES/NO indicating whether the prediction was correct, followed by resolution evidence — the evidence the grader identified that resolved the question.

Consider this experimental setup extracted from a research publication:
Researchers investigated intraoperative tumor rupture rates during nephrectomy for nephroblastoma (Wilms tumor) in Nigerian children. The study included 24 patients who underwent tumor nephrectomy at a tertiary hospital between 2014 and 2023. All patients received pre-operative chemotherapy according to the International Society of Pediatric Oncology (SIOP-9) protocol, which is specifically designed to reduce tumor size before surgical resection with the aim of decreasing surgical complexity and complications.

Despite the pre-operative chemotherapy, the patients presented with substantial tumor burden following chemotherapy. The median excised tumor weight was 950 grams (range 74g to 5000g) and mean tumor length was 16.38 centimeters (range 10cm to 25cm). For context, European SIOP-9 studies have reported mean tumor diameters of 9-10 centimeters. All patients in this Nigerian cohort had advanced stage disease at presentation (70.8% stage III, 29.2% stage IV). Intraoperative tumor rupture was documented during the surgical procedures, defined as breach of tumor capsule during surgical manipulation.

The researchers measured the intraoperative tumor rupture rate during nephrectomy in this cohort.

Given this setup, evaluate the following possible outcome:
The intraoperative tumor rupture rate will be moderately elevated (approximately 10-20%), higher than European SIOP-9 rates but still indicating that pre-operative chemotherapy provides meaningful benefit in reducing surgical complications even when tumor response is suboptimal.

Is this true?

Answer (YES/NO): NO